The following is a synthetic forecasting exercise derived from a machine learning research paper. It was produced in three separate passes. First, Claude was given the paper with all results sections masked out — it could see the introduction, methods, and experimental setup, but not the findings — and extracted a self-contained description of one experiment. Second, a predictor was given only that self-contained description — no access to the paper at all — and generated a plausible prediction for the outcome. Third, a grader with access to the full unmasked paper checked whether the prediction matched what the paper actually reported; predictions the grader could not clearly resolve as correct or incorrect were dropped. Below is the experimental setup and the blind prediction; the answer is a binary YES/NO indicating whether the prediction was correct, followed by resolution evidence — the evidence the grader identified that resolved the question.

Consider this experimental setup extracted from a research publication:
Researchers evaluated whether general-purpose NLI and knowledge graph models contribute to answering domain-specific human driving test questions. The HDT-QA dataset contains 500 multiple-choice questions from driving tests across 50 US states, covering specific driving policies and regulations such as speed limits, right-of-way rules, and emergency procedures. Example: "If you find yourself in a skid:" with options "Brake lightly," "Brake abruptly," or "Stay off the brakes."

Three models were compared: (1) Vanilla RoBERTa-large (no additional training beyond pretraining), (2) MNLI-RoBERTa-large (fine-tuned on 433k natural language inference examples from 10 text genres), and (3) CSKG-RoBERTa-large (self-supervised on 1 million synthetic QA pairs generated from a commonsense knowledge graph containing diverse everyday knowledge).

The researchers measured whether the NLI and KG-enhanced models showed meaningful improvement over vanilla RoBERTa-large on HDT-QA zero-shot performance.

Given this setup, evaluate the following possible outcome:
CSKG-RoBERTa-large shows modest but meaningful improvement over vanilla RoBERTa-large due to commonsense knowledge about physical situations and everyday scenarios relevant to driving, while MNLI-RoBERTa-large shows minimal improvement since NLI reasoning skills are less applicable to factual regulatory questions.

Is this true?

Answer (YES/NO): NO